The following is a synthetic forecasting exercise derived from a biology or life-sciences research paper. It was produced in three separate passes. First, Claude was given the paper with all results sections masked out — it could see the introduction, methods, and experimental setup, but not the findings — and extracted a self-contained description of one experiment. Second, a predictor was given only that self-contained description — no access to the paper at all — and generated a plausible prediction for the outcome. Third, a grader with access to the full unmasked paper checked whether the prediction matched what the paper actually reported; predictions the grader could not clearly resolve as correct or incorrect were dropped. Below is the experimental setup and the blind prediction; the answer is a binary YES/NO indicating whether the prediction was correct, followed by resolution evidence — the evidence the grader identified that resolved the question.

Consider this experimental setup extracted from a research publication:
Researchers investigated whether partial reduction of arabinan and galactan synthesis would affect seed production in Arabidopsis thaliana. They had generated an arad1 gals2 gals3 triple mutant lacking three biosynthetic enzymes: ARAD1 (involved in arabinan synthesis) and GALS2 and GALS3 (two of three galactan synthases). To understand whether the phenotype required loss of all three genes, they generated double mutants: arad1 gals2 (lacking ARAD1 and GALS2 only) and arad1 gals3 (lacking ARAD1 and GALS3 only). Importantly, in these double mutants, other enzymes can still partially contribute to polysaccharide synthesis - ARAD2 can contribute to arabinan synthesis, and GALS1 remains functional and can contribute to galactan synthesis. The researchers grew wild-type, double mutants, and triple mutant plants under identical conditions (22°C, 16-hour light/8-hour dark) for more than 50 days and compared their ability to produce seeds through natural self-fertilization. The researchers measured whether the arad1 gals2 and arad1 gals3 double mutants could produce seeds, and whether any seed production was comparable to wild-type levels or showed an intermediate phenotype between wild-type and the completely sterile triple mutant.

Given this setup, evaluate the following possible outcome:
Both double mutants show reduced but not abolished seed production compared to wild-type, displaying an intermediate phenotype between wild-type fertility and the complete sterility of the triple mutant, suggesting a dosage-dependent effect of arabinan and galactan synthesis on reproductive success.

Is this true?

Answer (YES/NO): YES